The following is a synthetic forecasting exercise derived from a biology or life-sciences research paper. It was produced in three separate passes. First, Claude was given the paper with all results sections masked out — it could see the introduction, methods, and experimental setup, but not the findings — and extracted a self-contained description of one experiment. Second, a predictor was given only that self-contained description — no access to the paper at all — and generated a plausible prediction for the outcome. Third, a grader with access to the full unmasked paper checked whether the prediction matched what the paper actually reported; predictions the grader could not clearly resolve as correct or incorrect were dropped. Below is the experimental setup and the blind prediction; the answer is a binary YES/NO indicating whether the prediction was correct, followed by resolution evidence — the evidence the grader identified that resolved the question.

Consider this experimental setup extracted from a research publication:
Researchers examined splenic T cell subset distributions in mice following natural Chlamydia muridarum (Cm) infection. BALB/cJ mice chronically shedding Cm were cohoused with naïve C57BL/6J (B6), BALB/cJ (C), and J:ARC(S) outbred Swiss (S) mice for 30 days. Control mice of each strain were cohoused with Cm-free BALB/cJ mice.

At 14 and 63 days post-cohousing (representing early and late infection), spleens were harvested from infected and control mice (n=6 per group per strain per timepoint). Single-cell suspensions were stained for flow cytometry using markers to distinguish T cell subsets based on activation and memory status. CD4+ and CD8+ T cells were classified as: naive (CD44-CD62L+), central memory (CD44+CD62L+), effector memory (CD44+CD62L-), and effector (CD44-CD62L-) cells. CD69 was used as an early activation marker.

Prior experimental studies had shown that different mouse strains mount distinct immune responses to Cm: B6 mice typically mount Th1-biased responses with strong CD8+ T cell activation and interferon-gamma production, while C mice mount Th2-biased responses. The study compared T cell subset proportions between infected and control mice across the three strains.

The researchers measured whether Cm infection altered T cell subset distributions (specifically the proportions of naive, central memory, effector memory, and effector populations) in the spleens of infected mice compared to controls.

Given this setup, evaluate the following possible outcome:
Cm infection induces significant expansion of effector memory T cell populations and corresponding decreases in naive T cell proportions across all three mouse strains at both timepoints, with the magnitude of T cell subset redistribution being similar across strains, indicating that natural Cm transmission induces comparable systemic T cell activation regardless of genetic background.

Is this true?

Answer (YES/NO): NO